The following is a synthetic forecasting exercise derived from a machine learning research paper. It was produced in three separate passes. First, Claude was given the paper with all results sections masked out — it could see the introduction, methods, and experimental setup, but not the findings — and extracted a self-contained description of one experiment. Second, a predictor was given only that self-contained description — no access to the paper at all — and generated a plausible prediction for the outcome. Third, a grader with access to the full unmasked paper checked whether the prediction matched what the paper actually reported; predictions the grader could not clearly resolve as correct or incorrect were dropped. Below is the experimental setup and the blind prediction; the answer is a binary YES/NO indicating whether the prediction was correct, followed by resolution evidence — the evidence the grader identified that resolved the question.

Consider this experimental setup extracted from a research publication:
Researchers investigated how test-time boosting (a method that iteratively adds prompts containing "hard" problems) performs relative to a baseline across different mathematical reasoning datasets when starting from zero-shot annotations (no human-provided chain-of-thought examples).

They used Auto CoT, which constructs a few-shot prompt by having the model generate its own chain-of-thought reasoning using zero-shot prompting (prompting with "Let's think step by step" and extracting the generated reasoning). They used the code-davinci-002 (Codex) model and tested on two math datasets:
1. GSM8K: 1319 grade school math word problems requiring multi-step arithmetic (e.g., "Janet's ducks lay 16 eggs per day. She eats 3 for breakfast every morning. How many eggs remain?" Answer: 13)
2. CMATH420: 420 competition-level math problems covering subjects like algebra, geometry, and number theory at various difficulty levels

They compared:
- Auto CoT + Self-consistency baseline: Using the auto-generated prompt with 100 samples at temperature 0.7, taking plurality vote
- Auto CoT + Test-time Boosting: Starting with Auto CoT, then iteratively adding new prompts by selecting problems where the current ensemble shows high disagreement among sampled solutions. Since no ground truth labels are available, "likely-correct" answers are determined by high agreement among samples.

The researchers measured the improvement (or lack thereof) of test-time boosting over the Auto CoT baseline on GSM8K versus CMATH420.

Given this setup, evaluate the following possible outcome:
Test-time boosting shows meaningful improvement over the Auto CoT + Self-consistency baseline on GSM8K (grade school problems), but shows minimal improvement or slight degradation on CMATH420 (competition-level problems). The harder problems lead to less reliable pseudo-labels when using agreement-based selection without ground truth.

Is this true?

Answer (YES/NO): YES